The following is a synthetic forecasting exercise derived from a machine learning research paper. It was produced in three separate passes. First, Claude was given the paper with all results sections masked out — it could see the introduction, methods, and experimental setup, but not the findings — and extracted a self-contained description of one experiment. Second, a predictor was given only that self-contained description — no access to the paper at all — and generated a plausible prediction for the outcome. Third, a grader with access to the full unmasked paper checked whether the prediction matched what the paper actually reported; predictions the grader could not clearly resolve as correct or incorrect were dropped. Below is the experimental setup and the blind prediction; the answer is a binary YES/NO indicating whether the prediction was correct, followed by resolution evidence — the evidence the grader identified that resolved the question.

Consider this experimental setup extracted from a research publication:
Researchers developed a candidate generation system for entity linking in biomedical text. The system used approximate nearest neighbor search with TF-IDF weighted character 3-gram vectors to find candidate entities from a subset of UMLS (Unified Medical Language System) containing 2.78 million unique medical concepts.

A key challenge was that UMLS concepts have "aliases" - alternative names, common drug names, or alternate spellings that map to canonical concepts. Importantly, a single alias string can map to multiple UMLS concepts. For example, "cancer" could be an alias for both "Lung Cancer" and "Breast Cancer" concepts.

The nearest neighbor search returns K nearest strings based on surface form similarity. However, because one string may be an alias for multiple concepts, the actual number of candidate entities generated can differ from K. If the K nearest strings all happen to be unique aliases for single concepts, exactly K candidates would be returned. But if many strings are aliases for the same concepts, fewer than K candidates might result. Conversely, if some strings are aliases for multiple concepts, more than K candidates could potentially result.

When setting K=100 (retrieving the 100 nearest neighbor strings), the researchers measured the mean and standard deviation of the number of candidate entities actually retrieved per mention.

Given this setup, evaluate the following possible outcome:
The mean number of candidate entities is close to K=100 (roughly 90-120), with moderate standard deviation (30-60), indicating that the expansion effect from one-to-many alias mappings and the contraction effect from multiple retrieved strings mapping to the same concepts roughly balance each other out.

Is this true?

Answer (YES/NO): NO